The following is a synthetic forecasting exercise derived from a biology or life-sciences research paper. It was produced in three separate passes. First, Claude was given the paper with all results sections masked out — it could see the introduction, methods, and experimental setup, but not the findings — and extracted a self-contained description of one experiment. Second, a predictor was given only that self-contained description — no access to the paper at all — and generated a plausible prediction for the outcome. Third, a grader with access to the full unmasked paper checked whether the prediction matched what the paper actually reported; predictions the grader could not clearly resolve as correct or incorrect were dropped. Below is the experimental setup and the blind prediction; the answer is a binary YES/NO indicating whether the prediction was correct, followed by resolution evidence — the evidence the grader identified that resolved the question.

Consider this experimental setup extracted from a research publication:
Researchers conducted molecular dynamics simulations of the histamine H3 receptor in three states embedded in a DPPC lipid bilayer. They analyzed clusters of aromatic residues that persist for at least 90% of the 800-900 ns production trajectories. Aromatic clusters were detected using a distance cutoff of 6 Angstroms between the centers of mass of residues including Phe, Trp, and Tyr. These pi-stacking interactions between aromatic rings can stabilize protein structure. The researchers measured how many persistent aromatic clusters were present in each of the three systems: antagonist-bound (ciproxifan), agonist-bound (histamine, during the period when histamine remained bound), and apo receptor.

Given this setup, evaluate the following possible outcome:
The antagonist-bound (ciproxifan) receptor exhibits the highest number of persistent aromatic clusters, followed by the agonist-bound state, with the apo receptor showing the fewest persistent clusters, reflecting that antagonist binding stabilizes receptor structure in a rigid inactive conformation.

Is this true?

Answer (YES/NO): NO